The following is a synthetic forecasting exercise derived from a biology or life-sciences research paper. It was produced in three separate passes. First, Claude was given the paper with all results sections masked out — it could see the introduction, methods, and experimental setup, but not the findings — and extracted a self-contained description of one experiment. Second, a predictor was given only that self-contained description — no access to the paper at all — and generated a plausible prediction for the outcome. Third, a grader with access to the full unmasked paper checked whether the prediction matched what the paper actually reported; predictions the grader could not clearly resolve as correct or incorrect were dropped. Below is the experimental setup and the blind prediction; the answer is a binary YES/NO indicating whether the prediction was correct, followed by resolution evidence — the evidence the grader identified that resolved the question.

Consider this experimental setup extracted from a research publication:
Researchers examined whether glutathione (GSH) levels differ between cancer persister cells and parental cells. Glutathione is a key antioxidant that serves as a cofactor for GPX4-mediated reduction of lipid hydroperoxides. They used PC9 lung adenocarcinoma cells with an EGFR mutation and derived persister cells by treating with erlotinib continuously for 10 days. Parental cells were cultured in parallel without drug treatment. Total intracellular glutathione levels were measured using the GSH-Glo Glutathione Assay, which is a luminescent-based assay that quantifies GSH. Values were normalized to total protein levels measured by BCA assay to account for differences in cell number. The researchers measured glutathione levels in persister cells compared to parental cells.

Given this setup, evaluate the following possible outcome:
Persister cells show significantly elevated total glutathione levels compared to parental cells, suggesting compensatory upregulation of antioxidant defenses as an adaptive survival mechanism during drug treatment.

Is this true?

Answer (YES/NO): NO